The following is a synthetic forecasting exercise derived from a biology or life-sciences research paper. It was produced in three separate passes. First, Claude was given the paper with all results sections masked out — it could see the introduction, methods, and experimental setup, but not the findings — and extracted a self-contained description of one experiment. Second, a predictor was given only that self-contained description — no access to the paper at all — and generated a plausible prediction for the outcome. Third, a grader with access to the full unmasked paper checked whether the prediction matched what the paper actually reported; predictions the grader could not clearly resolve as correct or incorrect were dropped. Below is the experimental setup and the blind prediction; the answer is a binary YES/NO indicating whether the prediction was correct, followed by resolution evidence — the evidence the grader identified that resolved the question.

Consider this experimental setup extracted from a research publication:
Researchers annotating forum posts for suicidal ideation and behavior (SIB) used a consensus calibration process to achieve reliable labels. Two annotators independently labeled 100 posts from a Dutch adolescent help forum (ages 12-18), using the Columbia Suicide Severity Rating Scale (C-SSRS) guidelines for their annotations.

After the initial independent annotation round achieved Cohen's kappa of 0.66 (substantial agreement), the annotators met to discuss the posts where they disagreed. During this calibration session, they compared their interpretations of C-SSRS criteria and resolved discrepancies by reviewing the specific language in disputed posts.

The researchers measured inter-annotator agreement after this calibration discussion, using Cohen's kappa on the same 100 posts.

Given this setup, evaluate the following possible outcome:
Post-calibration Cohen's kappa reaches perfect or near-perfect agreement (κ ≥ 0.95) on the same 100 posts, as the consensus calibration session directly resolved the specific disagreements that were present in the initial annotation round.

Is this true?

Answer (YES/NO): YES